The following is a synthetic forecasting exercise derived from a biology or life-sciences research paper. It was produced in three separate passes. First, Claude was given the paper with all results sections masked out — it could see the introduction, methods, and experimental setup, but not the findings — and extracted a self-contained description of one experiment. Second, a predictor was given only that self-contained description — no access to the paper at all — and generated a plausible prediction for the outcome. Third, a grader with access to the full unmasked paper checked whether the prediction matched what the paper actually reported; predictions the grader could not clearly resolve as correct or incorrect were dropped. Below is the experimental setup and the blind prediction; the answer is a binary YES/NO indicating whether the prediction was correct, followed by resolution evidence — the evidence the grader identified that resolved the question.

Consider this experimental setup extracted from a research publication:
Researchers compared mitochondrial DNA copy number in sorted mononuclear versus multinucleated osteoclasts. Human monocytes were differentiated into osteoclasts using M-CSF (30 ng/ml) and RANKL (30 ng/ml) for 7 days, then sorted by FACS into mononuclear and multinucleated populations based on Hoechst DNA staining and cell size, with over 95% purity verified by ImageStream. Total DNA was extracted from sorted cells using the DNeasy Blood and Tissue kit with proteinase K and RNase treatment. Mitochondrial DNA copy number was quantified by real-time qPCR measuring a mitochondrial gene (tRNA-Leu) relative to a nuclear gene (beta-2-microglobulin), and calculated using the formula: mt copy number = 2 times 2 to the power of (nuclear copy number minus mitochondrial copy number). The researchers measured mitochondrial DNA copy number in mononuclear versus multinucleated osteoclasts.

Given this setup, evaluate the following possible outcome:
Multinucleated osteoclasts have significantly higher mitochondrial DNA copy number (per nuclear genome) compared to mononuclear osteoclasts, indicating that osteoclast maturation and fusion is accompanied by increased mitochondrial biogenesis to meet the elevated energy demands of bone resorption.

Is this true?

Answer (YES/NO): NO